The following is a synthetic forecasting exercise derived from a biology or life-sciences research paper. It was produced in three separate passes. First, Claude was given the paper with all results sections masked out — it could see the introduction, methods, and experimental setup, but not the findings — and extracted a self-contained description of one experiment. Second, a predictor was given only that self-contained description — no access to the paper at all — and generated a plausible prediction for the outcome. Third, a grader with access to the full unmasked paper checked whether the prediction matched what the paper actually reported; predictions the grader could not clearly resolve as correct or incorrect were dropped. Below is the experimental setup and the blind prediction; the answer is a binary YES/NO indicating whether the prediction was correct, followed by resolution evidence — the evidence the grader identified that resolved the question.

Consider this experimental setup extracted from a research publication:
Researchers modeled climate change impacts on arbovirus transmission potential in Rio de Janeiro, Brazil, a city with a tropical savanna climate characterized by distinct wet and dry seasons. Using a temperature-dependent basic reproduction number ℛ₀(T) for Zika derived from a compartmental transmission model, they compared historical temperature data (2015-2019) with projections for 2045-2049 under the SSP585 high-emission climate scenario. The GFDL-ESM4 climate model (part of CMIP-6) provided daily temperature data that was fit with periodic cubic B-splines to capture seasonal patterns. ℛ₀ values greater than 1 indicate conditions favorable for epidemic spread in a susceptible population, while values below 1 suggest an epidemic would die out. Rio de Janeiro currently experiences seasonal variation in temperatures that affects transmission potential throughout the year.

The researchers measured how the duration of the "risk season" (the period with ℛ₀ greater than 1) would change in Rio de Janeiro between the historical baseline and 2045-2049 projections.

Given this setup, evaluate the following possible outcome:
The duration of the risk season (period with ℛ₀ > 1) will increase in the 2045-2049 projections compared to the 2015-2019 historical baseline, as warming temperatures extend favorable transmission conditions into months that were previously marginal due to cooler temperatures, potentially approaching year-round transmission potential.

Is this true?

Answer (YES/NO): YES